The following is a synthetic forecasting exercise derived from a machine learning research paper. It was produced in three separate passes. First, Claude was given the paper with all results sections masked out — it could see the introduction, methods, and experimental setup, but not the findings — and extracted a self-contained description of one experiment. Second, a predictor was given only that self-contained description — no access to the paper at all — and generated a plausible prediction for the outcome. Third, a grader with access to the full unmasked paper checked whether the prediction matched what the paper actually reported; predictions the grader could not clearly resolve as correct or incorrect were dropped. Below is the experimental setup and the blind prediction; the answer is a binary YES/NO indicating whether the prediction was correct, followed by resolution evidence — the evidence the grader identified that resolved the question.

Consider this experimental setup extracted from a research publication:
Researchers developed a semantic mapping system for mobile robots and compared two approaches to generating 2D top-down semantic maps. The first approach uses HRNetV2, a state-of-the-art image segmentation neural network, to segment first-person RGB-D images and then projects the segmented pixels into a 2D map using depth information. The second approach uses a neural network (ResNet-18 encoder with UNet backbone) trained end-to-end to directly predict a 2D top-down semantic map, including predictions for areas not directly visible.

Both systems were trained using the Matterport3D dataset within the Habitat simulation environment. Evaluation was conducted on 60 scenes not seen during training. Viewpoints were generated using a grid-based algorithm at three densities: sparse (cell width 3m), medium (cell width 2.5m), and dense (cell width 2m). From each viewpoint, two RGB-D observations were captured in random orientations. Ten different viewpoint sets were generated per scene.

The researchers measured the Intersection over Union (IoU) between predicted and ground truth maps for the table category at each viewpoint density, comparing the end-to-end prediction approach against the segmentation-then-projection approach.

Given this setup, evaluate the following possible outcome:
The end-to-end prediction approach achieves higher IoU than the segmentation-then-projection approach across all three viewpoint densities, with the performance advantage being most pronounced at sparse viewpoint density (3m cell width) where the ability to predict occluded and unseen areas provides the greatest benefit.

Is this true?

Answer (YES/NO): NO